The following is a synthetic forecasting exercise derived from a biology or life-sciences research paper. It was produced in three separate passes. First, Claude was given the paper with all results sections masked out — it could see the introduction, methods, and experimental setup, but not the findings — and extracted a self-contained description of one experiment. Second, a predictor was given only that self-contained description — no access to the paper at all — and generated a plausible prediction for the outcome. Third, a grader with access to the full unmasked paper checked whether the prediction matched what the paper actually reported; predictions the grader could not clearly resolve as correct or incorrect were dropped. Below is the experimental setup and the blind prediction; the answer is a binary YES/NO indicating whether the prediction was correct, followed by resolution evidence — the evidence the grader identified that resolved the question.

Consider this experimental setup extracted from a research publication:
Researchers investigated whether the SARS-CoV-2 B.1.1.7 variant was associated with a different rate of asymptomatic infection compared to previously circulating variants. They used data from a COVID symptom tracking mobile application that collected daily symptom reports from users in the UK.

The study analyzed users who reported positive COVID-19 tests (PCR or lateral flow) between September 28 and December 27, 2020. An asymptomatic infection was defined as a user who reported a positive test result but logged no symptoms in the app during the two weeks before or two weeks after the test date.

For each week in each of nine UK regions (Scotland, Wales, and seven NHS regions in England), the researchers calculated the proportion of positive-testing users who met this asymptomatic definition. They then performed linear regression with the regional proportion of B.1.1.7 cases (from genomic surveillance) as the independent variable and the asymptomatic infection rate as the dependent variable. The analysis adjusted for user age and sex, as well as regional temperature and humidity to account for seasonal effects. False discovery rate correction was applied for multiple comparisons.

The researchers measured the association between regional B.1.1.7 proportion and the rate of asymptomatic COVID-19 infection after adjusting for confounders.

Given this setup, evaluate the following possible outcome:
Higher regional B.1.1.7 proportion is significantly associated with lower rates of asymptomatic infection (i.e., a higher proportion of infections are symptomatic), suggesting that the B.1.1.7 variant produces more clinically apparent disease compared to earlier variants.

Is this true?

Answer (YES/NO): NO